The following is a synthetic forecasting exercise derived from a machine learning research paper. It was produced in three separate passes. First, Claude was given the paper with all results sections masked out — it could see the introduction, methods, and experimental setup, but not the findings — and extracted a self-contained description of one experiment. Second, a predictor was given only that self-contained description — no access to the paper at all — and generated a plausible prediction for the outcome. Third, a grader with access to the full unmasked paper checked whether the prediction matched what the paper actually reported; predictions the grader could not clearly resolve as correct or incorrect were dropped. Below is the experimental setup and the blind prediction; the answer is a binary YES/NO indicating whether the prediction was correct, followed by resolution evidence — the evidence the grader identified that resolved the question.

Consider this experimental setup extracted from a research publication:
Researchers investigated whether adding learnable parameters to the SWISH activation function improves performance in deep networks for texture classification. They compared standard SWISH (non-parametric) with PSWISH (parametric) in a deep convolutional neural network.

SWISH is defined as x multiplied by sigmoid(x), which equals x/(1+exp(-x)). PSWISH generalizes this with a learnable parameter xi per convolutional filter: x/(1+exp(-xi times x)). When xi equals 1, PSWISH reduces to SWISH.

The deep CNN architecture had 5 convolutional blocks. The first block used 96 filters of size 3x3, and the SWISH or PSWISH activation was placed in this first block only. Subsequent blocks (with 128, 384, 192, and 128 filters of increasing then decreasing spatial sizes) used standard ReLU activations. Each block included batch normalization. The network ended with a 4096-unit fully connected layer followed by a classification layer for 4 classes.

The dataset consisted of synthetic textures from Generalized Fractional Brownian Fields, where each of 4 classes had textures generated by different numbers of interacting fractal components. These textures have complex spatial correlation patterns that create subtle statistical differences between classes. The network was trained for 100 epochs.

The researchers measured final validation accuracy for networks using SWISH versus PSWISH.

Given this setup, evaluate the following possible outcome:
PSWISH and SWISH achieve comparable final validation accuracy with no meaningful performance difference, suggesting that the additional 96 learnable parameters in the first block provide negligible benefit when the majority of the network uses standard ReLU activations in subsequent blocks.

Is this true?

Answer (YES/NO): NO